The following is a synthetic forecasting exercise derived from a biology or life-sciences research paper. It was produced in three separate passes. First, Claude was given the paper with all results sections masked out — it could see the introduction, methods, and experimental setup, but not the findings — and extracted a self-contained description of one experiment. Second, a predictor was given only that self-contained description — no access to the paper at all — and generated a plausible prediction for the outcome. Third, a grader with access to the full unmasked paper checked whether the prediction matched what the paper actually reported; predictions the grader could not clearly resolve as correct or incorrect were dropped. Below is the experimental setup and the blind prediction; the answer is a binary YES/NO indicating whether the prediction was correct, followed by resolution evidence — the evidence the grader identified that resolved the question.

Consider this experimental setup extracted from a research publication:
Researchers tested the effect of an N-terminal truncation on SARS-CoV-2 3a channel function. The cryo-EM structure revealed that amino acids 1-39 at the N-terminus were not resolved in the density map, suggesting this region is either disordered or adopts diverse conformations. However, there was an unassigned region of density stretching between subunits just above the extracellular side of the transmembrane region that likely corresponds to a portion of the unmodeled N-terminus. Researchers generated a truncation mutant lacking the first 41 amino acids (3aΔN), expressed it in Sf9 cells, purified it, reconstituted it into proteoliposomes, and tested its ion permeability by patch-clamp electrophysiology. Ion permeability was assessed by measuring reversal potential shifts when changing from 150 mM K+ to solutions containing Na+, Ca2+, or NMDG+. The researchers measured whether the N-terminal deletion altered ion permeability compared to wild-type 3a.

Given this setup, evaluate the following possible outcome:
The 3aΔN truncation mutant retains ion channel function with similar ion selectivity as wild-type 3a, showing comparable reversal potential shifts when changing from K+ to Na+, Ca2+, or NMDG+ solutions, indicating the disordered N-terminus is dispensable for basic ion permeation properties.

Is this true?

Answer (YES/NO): NO